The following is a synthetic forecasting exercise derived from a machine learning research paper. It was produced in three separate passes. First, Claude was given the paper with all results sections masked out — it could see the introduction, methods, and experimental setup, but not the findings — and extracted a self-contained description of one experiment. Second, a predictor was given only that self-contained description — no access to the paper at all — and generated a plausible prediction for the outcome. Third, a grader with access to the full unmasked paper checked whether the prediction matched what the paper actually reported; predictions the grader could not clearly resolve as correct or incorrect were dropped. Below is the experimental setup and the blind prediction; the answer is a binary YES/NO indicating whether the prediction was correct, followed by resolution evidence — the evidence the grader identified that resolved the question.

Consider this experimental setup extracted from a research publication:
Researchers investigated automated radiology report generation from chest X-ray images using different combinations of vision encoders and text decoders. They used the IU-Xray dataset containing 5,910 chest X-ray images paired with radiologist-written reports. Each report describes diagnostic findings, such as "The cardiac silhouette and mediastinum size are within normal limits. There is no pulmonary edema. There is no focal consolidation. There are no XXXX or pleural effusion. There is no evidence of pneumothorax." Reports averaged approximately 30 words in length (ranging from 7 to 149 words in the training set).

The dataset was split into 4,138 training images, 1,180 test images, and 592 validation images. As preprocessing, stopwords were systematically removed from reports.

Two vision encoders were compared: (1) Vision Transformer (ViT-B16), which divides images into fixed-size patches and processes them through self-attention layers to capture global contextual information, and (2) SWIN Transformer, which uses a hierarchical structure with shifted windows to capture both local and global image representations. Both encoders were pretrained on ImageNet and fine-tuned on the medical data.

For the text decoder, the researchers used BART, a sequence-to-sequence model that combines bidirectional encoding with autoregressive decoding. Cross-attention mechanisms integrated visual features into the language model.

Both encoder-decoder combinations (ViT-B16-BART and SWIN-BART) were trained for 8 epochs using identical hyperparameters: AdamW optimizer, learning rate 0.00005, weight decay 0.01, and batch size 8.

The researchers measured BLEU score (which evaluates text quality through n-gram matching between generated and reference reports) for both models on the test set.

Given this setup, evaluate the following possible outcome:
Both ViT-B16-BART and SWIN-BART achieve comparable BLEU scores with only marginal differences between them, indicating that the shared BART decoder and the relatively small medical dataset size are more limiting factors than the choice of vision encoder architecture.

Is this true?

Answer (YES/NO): NO